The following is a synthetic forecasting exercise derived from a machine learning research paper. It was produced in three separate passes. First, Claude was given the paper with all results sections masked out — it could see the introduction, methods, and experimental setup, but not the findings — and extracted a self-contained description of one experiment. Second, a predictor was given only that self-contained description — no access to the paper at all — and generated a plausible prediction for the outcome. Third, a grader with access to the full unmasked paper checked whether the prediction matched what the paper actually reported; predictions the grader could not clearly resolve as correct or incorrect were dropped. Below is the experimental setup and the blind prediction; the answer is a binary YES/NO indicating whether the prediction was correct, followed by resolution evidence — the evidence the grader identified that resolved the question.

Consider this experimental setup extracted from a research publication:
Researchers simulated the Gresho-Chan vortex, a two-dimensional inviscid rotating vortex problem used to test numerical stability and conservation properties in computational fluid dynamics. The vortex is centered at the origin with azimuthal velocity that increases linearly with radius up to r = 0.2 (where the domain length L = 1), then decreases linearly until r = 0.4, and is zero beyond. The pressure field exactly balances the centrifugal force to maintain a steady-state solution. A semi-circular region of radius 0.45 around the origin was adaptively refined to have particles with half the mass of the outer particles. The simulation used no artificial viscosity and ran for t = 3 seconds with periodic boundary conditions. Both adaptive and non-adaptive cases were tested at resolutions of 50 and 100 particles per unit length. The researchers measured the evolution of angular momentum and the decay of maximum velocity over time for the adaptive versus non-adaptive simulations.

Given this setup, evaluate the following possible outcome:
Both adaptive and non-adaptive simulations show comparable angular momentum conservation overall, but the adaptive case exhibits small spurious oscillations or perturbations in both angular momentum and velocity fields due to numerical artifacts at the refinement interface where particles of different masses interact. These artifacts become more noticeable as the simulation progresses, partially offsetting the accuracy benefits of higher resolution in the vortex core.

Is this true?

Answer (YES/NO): NO